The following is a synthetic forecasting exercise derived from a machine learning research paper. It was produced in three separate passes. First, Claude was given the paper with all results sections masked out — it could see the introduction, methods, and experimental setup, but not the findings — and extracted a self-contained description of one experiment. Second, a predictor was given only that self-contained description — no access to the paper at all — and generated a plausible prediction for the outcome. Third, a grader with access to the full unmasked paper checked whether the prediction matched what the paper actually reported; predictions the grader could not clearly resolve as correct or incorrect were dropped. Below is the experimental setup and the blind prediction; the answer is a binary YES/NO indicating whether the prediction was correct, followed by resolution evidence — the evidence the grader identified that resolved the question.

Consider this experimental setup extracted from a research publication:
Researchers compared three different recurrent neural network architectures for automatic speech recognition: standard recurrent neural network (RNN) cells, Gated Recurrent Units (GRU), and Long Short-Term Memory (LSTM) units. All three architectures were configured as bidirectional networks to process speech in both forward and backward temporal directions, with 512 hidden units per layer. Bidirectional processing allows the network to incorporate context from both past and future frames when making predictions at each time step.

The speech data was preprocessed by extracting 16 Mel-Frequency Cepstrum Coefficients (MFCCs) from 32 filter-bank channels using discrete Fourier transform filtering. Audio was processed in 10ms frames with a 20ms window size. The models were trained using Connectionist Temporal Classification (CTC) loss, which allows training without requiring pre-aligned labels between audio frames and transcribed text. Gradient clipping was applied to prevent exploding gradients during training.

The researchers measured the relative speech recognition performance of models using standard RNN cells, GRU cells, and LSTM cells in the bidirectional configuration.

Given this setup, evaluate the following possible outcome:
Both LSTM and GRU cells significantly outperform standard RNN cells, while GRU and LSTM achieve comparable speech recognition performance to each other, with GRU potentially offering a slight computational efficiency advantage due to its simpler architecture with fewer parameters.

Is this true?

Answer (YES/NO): NO